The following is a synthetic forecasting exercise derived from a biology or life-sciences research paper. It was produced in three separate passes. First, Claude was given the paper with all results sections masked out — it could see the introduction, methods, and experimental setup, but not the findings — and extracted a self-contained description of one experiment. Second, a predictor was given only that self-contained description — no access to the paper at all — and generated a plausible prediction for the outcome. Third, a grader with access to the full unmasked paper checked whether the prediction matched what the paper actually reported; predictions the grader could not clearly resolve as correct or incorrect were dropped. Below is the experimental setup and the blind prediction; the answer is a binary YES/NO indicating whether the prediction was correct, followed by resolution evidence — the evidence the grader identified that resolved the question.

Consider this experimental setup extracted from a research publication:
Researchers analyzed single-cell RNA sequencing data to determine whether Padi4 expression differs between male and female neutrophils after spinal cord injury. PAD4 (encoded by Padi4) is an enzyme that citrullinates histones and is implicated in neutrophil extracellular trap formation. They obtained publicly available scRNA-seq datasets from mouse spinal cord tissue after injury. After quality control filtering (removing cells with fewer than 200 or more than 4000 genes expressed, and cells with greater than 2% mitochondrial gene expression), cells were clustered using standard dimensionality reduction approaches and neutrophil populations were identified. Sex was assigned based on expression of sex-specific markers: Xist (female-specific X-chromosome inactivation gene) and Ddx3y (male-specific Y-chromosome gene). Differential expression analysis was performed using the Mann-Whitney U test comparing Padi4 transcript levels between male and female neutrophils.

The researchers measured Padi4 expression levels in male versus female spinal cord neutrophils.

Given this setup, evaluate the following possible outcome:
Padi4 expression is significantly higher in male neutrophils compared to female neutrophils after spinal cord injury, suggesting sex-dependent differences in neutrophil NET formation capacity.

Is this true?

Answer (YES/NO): NO